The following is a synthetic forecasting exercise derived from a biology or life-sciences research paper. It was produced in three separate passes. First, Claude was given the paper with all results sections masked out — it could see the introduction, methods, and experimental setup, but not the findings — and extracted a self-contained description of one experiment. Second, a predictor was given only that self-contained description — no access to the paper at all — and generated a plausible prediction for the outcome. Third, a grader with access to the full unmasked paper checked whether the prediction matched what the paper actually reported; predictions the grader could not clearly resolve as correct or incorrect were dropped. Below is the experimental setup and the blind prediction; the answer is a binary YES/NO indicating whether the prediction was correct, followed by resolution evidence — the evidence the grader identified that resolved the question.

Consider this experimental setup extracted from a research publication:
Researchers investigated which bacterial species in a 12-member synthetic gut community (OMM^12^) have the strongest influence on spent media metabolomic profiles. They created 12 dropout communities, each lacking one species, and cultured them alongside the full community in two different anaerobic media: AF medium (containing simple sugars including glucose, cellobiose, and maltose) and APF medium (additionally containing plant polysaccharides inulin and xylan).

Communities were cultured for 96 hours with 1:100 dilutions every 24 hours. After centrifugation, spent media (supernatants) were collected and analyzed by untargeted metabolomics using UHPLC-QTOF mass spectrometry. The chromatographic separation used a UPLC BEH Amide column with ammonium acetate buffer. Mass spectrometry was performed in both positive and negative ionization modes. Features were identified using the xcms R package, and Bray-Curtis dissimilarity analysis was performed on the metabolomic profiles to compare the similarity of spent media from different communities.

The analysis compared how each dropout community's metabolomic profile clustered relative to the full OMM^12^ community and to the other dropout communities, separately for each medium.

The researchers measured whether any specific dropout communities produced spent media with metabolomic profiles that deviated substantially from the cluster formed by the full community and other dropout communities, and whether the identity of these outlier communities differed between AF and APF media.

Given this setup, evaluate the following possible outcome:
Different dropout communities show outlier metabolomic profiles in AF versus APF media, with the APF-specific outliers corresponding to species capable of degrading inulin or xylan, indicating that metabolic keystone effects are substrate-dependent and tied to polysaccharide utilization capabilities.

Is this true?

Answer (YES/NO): NO